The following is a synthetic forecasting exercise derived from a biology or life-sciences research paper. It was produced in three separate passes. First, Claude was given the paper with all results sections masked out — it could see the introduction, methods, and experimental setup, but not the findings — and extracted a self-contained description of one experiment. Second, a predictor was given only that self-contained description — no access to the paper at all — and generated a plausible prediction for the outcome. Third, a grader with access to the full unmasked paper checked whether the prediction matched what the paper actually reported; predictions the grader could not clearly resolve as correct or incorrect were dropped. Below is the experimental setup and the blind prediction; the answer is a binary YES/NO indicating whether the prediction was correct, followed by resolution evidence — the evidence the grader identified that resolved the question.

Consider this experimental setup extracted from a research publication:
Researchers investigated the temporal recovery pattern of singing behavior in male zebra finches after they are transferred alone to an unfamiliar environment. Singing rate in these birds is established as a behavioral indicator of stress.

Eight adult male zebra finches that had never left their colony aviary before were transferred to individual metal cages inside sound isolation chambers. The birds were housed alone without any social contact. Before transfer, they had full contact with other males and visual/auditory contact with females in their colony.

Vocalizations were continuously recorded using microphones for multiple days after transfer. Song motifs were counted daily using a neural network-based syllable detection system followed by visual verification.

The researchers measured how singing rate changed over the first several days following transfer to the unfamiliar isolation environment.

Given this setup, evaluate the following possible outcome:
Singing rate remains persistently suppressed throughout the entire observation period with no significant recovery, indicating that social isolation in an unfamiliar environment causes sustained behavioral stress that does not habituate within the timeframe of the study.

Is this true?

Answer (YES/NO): NO